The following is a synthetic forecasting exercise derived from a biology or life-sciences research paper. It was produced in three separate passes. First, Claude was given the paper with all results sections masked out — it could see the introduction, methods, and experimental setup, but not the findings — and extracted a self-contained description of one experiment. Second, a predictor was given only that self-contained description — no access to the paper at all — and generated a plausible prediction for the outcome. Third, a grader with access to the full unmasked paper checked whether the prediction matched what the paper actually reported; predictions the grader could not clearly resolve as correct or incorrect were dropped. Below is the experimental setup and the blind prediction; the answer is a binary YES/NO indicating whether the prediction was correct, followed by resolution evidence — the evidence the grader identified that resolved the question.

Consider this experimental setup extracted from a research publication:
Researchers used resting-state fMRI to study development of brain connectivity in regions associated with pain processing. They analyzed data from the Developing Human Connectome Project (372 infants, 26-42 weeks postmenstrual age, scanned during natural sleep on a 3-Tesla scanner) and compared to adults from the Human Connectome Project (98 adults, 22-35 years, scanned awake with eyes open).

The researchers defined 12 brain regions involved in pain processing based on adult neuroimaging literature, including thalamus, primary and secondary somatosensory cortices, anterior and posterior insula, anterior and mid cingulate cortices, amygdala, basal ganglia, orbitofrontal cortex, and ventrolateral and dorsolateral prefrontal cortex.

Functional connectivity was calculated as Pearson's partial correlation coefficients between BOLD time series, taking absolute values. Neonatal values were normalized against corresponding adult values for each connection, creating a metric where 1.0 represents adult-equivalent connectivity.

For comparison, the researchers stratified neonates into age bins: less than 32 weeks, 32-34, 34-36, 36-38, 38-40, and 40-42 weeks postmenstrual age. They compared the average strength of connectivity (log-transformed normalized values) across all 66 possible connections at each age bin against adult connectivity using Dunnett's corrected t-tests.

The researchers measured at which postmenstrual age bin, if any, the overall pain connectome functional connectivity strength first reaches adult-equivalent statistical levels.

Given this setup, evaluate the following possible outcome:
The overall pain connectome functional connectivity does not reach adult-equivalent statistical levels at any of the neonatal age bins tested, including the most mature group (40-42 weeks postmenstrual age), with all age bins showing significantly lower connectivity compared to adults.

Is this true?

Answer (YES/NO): NO